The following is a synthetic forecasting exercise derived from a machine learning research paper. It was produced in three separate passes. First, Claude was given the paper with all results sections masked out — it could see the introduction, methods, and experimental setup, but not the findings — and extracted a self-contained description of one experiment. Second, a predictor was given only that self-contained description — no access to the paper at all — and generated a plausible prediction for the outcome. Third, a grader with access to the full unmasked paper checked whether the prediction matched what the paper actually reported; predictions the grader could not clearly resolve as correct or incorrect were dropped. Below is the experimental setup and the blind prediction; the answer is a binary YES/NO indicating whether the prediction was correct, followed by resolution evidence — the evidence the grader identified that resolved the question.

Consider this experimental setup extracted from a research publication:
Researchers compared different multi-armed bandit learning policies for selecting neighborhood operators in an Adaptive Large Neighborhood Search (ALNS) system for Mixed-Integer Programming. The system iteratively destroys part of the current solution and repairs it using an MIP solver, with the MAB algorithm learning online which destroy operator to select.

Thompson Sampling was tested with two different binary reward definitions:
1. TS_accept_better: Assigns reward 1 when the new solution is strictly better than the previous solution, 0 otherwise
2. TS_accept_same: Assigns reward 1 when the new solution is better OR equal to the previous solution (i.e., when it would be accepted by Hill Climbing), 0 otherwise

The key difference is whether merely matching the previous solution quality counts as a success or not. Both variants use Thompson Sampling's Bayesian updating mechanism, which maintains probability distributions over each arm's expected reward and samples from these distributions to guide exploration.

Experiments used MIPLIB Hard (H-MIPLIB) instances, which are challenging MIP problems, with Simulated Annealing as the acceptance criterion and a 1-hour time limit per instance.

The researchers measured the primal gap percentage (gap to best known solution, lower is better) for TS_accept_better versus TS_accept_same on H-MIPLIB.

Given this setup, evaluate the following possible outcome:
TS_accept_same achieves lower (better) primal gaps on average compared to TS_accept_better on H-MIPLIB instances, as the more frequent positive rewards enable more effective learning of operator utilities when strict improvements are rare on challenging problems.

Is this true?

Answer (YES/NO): YES